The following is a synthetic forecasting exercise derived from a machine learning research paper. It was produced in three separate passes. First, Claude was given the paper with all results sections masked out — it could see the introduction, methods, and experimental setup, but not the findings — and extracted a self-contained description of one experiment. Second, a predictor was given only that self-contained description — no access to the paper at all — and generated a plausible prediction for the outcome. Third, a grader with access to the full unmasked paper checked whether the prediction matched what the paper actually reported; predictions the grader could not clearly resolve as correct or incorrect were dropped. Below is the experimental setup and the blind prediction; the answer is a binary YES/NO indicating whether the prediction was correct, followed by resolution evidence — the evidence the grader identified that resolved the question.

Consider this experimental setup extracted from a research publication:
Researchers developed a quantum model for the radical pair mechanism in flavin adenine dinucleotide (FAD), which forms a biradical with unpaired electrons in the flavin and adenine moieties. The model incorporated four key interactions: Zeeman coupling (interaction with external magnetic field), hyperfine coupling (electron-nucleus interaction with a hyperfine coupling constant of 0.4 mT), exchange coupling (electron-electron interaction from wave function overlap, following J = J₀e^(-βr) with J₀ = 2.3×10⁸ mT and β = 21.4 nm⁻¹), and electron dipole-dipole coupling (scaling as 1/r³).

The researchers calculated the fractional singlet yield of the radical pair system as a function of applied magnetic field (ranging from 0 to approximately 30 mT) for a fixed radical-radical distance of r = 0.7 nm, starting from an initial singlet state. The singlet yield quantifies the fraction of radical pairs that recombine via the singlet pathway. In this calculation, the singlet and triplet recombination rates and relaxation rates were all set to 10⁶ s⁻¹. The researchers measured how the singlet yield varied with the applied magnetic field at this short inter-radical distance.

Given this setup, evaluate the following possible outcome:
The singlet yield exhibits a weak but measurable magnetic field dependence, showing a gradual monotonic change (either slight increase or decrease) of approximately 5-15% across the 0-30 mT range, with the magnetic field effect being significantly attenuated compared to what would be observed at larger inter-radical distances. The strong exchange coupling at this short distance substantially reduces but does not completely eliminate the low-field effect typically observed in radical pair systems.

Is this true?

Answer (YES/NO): NO